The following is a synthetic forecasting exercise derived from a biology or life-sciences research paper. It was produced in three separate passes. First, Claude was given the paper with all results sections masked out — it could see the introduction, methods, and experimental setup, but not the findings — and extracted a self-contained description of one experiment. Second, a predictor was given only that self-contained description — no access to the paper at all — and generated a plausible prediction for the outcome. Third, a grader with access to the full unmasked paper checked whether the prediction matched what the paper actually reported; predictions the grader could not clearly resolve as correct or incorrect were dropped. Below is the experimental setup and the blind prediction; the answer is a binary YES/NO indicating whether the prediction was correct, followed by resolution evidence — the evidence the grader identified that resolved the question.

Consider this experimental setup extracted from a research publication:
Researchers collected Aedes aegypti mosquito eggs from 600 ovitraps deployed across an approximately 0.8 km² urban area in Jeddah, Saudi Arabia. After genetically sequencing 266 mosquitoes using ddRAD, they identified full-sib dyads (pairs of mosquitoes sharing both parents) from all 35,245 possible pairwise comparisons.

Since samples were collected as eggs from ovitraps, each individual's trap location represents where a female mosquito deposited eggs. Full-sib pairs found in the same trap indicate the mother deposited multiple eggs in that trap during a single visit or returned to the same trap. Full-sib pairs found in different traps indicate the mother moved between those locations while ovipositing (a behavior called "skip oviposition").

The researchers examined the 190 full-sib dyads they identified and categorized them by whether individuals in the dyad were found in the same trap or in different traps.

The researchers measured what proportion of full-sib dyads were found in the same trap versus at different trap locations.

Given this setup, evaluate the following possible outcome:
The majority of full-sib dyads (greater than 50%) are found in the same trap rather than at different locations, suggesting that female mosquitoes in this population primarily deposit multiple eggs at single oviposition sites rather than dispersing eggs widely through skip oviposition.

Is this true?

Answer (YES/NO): YES